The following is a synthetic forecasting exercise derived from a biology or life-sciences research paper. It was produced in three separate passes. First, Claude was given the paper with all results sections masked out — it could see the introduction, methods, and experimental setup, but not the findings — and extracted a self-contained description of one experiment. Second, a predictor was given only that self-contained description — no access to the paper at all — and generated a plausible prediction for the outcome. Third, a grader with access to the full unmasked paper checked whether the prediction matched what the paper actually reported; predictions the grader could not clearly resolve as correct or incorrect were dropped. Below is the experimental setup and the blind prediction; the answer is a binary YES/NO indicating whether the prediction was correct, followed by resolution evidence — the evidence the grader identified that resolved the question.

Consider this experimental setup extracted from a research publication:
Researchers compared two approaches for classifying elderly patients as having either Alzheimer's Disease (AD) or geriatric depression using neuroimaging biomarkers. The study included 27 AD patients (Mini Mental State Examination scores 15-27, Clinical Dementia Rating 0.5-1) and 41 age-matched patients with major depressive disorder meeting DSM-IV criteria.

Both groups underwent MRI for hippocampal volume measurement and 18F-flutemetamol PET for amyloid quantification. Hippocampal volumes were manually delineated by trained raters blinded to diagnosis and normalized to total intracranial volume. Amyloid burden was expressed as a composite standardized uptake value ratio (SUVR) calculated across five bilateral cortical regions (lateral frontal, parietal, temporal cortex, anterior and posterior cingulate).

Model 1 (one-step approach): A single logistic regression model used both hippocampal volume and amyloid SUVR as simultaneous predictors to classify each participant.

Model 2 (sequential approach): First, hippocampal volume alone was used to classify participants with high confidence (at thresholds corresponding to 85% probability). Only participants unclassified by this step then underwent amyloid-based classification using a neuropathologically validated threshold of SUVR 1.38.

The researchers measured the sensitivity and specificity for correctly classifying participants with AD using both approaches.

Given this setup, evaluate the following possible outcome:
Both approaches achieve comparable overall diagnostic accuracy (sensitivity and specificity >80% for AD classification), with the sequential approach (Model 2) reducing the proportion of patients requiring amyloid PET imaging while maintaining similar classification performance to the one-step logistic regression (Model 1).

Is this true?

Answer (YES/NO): NO